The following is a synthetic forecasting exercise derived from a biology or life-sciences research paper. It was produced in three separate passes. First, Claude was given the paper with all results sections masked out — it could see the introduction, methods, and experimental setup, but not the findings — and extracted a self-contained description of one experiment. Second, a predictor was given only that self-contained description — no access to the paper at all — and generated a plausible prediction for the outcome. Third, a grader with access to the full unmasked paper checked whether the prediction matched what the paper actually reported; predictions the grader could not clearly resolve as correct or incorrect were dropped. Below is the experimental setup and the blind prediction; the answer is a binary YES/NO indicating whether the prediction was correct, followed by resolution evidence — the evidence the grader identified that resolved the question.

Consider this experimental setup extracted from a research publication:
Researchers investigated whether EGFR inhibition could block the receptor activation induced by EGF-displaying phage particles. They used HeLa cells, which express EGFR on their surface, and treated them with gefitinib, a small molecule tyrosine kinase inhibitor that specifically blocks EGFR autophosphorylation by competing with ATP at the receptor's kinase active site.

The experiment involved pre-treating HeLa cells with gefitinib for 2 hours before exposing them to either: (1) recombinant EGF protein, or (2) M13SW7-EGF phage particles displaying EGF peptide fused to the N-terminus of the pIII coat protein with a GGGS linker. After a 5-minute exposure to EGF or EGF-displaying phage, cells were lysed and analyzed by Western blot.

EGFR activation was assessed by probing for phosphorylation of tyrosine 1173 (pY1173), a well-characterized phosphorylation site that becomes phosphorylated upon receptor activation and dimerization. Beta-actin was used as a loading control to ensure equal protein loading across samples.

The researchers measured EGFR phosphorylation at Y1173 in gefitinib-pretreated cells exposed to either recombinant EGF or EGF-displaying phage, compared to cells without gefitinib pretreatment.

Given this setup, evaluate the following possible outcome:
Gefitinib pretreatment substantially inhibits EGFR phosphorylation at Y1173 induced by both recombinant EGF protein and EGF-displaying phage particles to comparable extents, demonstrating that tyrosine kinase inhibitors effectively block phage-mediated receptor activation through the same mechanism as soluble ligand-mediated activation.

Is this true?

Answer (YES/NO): NO